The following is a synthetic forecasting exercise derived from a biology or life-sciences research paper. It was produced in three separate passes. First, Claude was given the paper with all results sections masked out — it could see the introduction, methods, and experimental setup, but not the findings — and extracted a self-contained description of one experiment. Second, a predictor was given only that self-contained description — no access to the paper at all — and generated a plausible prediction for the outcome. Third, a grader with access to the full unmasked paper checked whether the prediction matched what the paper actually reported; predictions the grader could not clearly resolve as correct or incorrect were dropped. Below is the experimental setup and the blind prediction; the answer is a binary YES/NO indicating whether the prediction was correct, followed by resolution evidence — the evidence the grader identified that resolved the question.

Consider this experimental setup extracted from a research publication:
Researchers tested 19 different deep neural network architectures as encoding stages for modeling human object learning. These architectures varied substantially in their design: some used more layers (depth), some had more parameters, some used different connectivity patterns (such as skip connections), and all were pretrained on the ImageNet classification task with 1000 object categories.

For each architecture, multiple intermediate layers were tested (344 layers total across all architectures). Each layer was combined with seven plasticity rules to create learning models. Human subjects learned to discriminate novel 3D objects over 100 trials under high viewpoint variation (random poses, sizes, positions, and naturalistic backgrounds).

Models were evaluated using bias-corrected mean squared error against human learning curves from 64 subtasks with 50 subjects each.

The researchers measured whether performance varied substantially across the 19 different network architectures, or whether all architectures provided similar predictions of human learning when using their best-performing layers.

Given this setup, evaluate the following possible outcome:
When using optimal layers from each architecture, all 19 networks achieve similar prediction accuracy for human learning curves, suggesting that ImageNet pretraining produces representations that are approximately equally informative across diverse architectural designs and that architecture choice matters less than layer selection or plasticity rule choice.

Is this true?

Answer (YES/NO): NO